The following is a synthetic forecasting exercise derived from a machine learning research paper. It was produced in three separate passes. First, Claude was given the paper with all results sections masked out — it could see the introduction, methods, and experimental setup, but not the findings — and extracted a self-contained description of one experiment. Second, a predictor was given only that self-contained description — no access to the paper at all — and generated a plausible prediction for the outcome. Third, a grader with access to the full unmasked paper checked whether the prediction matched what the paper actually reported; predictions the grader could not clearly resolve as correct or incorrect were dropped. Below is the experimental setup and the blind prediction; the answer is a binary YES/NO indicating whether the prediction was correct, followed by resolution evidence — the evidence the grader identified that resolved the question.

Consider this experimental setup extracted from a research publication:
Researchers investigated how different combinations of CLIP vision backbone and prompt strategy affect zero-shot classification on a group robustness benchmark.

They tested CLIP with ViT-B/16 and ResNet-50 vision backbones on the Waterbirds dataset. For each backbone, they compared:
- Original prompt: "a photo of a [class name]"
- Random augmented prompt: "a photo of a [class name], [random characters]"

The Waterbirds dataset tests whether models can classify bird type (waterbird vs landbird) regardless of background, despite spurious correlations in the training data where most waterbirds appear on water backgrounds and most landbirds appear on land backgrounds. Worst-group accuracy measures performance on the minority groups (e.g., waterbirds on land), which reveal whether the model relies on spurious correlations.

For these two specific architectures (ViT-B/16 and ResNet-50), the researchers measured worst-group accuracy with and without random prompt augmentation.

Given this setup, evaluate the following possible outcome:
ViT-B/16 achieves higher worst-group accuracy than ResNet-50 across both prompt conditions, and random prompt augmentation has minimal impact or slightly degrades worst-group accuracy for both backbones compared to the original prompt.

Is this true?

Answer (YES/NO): NO